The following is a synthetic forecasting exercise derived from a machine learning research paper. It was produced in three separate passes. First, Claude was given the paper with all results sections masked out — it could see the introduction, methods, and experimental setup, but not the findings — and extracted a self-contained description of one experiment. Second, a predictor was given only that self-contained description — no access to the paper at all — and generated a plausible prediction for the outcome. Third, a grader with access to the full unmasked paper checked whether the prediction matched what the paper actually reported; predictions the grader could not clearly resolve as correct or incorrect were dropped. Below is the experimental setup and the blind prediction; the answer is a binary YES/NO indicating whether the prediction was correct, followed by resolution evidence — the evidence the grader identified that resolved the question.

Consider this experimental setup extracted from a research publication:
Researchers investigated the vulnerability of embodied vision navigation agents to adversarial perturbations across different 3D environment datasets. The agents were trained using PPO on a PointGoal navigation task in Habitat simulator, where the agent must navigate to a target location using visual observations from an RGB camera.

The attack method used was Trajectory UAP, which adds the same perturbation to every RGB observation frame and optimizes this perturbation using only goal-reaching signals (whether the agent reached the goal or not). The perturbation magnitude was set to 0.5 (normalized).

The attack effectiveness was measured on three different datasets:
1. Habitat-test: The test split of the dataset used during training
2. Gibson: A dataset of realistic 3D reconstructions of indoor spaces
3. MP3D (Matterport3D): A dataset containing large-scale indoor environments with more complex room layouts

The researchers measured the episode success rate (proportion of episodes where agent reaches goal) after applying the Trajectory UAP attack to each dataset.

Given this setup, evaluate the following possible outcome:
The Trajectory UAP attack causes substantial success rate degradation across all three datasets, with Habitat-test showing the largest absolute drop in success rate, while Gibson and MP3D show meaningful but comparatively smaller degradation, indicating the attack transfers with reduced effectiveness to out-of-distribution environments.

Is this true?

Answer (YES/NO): NO